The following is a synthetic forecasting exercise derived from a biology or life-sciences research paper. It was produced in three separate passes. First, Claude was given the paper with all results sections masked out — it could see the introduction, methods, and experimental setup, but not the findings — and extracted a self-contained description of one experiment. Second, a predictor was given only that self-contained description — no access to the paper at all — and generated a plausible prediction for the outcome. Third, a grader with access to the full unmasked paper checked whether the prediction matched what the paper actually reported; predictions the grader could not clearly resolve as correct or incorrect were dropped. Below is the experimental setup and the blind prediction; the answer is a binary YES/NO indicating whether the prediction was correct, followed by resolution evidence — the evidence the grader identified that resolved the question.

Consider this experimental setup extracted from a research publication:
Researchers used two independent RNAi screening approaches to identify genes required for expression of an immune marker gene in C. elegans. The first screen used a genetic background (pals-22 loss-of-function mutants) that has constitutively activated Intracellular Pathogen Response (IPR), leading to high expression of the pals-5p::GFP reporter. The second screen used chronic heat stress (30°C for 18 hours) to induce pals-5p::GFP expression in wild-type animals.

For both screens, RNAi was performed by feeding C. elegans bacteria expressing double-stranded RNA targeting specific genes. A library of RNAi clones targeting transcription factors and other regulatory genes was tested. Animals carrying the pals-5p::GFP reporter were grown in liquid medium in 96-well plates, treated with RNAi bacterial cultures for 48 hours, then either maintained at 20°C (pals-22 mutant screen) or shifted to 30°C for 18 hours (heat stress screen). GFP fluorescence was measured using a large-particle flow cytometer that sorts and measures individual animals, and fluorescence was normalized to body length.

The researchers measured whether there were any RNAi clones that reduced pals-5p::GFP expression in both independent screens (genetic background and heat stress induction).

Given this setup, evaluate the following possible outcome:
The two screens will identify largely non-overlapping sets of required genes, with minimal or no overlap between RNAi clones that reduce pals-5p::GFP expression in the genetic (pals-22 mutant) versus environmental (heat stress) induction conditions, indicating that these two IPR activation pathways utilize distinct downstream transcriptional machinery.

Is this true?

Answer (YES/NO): NO